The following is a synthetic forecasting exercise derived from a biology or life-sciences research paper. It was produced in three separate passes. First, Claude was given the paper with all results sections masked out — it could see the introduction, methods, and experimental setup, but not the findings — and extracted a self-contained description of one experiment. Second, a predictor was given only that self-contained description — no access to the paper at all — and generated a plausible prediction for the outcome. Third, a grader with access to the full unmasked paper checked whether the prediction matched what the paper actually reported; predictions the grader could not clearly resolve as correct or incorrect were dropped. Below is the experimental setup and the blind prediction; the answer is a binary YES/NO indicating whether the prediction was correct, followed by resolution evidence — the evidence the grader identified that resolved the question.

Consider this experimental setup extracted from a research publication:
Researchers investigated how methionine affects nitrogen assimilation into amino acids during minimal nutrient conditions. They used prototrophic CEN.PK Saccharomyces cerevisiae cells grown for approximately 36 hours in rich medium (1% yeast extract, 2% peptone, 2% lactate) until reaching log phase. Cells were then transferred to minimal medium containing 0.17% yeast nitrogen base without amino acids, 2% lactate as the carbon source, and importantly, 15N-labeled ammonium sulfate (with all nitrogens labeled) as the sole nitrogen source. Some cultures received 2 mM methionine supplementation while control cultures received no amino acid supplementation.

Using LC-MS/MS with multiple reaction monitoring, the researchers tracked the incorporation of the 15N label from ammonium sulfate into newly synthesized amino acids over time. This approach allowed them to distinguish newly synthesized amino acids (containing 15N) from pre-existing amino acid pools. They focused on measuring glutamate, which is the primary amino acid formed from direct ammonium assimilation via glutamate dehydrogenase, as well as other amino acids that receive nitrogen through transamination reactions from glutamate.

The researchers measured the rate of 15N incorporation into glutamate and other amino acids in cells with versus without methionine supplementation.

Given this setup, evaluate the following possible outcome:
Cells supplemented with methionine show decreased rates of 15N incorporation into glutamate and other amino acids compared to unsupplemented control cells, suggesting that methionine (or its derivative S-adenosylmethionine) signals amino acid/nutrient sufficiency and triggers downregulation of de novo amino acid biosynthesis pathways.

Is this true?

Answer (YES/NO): NO